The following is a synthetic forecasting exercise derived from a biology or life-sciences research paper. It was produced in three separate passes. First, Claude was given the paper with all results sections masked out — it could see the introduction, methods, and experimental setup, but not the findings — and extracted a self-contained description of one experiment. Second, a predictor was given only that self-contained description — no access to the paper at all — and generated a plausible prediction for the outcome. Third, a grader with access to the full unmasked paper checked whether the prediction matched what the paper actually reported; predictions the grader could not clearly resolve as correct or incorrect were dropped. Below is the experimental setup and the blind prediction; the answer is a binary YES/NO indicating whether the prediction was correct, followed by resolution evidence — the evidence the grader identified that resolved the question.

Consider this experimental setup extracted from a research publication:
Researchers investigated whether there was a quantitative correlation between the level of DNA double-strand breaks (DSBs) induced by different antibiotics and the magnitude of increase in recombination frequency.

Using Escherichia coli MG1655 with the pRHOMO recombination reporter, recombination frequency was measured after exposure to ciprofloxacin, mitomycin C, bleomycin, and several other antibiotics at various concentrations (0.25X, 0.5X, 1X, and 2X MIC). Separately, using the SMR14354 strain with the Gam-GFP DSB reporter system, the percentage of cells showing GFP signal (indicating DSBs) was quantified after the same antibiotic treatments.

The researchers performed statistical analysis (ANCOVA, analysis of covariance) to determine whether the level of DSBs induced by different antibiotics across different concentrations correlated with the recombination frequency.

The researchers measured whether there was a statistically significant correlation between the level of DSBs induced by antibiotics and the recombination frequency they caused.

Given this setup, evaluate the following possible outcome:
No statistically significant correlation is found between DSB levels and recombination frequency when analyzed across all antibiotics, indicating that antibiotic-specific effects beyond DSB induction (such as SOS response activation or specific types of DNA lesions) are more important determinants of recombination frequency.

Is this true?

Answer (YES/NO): NO